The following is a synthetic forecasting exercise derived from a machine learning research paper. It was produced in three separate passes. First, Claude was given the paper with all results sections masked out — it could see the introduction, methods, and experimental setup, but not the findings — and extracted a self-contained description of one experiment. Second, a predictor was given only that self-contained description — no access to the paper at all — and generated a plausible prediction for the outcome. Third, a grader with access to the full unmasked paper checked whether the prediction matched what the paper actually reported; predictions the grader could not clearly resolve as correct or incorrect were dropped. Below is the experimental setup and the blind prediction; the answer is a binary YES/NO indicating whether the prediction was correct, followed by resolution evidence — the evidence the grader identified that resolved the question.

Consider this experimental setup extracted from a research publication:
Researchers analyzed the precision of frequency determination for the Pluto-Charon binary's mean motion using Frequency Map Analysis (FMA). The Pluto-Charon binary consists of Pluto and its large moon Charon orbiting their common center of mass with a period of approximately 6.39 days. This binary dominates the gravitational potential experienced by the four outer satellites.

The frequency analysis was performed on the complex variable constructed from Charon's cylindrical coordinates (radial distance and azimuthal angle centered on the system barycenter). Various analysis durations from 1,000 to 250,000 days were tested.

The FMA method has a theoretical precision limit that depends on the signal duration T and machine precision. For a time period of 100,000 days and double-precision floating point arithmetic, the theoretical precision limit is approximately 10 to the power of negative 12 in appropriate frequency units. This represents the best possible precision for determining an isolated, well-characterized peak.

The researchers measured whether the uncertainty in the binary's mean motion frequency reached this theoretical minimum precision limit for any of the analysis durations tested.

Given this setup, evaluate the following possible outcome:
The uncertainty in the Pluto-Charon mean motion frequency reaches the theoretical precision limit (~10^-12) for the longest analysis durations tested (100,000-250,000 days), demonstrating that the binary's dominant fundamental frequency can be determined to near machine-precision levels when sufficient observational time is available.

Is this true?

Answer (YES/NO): NO